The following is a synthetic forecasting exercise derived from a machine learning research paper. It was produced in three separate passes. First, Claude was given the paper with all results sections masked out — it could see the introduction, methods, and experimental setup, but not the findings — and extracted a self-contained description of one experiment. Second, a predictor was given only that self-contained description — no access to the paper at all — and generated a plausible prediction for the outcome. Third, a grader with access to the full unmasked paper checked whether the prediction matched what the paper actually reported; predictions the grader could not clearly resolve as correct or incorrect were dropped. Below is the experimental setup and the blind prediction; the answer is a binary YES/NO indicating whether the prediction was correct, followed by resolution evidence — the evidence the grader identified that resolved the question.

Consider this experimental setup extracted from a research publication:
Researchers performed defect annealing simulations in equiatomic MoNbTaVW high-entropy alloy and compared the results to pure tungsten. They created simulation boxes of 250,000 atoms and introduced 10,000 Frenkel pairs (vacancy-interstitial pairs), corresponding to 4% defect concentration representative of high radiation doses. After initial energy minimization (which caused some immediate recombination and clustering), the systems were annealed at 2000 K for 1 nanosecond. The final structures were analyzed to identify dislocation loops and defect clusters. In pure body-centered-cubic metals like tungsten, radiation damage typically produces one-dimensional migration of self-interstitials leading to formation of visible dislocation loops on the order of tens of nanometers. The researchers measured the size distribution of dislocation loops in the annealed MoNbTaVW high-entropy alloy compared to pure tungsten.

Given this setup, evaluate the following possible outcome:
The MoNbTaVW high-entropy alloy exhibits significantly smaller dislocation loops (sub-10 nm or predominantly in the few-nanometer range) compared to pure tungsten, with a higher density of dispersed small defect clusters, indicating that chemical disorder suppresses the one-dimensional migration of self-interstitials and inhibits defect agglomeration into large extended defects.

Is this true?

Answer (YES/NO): YES